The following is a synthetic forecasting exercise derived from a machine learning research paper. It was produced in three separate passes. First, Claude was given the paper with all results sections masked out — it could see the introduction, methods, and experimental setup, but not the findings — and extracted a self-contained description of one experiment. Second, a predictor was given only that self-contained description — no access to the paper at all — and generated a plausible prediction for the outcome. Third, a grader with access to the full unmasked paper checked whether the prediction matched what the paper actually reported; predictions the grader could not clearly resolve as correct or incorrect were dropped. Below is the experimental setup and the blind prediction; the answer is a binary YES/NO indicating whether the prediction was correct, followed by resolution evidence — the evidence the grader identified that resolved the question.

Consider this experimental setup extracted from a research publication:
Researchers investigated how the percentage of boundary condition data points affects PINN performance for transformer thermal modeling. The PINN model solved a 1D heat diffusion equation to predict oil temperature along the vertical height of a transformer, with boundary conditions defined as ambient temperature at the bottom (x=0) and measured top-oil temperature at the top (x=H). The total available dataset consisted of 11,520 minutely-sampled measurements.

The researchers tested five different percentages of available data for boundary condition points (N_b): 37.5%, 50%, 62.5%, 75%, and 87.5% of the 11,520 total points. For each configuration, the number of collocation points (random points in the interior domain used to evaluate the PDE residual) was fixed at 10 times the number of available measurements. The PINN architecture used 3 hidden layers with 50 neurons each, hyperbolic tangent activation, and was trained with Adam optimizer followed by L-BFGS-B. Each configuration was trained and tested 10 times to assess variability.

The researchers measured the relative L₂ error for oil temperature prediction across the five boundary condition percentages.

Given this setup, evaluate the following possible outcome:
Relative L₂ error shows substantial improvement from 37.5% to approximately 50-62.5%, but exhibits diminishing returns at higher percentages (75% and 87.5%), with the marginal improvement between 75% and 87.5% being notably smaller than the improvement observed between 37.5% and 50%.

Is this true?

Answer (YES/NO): NO